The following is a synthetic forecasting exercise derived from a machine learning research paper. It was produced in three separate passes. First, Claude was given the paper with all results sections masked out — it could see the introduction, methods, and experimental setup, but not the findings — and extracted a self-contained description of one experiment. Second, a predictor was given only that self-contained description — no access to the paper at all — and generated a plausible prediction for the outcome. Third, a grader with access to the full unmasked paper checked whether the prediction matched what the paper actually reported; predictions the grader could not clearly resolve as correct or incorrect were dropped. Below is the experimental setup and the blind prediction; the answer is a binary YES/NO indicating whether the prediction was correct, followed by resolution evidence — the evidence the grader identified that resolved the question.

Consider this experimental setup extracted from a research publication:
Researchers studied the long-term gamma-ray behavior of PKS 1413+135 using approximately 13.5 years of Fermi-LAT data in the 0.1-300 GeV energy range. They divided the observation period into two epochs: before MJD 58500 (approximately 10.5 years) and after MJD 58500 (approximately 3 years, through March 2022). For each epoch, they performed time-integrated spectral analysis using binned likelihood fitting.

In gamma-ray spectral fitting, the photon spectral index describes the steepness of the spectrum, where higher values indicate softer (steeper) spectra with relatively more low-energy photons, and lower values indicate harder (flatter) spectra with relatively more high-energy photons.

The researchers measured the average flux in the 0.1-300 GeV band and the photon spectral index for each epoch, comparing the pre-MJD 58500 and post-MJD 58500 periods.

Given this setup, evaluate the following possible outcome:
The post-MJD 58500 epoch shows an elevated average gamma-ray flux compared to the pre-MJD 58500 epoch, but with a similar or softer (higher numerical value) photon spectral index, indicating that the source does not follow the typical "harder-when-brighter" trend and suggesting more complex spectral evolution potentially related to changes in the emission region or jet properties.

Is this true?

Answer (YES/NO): NO